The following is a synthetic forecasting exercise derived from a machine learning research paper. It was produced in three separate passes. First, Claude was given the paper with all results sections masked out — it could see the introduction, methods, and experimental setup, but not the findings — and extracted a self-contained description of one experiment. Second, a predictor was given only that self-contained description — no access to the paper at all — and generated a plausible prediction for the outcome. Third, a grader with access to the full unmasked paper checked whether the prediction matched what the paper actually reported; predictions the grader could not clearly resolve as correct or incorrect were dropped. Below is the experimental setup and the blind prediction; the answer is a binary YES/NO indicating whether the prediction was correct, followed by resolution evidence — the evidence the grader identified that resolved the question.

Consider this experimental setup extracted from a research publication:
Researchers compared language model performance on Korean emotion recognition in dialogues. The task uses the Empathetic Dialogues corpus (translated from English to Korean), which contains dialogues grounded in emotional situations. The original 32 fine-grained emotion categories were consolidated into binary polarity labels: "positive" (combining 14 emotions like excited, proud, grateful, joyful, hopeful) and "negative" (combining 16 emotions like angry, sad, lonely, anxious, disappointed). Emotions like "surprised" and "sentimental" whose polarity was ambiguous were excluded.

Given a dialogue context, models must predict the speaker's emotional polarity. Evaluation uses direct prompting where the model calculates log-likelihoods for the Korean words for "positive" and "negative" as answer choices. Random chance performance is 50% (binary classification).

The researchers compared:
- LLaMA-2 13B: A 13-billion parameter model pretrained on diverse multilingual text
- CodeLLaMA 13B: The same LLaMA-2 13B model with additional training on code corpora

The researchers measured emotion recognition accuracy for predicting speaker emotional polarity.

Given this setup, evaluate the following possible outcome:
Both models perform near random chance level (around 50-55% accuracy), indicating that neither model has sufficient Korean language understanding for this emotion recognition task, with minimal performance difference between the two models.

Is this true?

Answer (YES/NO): NO